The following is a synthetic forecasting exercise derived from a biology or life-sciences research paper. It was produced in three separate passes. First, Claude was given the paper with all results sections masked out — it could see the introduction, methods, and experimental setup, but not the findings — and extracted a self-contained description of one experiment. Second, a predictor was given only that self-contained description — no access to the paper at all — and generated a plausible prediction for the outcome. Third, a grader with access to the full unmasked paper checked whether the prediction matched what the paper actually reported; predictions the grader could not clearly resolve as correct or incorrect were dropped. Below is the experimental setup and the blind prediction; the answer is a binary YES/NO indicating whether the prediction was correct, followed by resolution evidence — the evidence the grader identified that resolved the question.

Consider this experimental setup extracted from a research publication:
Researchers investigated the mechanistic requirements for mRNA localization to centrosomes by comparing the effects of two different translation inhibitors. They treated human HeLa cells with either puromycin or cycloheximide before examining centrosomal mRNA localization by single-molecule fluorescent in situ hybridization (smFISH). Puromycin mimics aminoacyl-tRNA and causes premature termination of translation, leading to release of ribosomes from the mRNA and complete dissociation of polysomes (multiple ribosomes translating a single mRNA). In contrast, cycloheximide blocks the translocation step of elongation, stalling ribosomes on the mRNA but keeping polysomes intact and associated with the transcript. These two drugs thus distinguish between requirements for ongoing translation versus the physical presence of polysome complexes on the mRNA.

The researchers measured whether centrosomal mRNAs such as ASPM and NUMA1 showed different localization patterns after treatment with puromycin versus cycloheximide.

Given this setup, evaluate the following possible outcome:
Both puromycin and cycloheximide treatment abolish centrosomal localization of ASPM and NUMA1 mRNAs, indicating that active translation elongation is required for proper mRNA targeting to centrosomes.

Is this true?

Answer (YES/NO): NO